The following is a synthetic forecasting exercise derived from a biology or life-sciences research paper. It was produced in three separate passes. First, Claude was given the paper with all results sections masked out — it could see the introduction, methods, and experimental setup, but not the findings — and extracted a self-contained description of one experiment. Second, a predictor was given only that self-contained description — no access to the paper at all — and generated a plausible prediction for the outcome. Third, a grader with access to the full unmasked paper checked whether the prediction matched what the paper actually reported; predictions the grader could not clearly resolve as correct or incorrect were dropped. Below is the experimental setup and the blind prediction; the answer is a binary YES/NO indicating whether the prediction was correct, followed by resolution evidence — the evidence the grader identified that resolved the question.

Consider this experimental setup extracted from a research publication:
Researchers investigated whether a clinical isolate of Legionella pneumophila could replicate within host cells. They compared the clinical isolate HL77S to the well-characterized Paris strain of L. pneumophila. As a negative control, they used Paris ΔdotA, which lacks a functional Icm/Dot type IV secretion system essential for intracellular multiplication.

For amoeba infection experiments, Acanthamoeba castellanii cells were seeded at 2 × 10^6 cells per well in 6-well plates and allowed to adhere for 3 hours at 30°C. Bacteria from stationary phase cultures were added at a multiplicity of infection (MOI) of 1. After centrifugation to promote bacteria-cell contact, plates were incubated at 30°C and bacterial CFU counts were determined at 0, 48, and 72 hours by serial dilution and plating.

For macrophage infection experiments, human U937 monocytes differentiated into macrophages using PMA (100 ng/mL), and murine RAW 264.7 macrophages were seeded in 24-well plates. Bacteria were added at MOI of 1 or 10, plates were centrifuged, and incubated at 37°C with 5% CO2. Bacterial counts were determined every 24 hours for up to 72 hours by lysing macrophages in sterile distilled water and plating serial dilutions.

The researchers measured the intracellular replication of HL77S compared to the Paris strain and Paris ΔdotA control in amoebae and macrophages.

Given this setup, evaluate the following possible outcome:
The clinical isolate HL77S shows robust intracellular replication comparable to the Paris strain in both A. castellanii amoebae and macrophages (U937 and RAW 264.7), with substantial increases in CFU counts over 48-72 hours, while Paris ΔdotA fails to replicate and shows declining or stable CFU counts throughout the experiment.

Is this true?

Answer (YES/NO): YES